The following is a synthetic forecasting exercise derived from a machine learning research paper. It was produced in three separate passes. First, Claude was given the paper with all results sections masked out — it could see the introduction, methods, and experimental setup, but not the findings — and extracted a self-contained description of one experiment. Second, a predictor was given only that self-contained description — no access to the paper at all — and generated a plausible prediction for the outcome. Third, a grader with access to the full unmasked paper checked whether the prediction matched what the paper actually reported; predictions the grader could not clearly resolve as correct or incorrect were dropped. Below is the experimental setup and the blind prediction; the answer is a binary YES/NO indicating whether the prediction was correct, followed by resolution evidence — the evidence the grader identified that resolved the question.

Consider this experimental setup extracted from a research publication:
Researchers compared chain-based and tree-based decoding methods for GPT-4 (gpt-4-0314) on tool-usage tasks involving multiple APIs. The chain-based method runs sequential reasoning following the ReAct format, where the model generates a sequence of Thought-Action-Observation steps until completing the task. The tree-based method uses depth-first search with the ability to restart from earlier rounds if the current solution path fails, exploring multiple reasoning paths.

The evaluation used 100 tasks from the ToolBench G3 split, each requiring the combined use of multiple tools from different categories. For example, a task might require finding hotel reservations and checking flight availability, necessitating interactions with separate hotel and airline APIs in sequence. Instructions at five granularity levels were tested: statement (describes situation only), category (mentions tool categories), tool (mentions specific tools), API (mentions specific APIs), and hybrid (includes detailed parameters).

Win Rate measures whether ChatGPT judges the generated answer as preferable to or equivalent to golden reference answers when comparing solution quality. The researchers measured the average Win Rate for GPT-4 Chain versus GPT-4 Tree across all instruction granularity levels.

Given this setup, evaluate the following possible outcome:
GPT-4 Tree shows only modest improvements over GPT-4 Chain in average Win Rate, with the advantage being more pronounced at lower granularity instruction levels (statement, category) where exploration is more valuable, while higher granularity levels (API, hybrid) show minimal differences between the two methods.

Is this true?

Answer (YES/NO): NO